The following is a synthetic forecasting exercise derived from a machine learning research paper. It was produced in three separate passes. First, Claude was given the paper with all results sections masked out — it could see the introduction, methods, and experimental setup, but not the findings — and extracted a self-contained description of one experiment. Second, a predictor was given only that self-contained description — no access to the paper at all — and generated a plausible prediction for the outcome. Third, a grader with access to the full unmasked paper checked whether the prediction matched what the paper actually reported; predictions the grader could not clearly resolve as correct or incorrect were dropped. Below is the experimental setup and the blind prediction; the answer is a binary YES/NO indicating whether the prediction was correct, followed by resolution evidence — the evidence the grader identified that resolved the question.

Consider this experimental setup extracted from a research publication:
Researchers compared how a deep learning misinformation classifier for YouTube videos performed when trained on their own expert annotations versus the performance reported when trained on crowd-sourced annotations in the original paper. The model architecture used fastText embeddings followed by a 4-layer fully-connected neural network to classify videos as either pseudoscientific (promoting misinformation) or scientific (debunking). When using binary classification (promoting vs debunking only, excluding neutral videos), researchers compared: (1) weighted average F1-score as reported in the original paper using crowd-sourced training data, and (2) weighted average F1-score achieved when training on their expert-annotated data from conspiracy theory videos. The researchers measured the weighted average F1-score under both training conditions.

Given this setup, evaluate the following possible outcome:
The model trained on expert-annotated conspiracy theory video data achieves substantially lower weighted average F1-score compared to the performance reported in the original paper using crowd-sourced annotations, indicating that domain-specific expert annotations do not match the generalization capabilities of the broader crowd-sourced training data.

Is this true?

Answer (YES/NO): NO